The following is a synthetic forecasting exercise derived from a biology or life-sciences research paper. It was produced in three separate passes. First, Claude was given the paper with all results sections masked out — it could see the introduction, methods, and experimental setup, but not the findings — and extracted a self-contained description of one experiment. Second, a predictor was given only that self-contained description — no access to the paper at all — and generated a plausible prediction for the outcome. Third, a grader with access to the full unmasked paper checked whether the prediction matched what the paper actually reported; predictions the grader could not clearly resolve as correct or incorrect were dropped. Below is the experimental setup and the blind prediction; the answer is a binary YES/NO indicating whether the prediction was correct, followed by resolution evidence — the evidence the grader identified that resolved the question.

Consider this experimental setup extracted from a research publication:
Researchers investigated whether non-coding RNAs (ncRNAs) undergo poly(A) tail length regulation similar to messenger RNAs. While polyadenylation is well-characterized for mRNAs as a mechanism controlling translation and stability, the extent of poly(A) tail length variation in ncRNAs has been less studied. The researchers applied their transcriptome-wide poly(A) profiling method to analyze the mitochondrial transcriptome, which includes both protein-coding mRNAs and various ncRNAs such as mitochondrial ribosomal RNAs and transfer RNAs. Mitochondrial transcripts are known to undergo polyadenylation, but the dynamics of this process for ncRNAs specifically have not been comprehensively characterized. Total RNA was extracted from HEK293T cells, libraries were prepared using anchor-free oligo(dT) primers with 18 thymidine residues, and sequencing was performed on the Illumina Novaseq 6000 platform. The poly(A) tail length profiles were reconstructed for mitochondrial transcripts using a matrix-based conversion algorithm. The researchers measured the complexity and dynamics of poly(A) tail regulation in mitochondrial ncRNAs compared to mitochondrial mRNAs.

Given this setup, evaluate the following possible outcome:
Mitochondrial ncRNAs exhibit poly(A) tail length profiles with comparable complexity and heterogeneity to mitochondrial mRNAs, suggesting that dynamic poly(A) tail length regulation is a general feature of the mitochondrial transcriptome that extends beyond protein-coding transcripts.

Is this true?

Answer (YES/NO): YES